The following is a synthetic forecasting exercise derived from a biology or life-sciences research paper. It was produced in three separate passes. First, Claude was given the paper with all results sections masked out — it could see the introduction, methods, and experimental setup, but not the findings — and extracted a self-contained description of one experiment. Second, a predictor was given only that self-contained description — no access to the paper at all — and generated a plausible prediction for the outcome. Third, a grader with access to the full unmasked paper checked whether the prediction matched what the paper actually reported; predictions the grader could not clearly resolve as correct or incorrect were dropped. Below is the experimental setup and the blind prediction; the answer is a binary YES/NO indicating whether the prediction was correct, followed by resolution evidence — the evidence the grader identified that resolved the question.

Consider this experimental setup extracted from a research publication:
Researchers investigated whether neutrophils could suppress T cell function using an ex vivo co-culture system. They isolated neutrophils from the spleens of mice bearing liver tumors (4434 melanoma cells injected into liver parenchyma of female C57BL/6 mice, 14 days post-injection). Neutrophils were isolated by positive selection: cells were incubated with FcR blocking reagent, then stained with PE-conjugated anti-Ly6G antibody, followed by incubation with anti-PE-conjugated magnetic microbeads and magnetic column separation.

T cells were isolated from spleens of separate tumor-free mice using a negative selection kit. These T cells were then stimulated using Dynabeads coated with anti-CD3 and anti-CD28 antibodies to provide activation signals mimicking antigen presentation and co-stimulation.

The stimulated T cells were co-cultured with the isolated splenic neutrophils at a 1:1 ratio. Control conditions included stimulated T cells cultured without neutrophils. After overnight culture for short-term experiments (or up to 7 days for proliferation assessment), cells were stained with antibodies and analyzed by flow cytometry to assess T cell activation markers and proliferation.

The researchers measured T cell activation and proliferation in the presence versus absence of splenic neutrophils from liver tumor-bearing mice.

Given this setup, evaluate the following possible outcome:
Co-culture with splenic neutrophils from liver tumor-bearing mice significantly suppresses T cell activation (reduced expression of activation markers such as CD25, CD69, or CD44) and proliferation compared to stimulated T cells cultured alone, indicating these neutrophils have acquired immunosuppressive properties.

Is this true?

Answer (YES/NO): YES